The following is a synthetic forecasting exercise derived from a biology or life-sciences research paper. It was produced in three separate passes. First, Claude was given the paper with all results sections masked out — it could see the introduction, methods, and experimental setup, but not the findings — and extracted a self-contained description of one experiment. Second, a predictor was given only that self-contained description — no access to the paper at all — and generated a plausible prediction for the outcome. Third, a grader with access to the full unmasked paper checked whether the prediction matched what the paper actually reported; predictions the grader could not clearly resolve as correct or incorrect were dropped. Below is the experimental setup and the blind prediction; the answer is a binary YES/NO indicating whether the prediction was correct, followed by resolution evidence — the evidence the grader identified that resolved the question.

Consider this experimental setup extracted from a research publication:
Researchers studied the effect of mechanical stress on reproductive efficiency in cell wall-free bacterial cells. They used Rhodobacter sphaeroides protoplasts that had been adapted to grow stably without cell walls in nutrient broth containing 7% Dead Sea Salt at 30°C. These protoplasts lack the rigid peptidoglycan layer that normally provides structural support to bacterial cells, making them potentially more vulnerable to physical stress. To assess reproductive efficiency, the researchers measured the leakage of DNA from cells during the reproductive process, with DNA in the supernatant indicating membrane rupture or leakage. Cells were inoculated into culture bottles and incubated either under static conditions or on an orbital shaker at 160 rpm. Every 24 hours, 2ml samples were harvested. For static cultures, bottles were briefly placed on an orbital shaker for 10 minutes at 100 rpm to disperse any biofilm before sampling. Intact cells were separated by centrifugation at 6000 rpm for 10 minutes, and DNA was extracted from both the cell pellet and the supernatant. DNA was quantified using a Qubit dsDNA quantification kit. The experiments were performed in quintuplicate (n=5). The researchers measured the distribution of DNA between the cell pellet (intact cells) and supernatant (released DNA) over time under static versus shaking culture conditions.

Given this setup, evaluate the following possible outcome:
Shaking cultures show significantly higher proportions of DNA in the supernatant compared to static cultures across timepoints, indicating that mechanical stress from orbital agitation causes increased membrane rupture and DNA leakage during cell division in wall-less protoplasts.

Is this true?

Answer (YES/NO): NO